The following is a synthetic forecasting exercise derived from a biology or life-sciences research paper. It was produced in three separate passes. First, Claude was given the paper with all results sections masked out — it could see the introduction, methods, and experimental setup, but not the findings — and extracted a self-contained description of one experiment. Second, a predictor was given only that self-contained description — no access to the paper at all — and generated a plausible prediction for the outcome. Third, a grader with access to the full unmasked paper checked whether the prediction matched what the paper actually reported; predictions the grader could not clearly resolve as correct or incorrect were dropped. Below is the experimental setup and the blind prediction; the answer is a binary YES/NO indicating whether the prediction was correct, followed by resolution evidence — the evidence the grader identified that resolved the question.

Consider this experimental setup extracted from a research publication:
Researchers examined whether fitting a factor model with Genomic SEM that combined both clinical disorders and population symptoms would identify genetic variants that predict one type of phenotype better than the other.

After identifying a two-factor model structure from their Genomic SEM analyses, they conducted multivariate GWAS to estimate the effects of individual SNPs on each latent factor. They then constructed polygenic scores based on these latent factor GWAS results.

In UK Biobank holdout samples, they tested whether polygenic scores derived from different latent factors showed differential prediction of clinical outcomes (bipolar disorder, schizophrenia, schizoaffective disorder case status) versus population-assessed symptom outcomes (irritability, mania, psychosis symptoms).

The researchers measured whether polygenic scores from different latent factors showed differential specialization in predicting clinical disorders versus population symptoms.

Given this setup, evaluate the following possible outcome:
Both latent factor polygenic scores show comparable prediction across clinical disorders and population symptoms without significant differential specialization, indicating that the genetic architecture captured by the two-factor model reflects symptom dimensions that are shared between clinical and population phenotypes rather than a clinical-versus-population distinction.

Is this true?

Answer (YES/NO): NO